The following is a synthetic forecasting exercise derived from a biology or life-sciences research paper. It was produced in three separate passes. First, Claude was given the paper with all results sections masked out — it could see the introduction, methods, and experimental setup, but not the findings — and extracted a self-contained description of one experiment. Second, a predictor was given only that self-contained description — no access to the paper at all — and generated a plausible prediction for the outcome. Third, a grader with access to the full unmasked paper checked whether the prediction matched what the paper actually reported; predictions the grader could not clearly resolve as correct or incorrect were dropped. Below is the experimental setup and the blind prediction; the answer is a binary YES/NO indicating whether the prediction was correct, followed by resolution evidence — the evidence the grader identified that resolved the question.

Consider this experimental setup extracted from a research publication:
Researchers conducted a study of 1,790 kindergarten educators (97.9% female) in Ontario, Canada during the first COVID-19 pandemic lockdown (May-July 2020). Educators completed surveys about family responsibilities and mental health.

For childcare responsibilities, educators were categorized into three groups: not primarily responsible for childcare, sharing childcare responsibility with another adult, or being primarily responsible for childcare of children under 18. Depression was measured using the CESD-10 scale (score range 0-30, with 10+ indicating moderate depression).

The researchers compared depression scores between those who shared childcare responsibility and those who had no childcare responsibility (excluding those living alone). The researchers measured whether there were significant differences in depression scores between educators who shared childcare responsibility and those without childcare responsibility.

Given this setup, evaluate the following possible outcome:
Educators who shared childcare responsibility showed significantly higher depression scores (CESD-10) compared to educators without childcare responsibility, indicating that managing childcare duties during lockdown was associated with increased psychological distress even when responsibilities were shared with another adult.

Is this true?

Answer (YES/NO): NO